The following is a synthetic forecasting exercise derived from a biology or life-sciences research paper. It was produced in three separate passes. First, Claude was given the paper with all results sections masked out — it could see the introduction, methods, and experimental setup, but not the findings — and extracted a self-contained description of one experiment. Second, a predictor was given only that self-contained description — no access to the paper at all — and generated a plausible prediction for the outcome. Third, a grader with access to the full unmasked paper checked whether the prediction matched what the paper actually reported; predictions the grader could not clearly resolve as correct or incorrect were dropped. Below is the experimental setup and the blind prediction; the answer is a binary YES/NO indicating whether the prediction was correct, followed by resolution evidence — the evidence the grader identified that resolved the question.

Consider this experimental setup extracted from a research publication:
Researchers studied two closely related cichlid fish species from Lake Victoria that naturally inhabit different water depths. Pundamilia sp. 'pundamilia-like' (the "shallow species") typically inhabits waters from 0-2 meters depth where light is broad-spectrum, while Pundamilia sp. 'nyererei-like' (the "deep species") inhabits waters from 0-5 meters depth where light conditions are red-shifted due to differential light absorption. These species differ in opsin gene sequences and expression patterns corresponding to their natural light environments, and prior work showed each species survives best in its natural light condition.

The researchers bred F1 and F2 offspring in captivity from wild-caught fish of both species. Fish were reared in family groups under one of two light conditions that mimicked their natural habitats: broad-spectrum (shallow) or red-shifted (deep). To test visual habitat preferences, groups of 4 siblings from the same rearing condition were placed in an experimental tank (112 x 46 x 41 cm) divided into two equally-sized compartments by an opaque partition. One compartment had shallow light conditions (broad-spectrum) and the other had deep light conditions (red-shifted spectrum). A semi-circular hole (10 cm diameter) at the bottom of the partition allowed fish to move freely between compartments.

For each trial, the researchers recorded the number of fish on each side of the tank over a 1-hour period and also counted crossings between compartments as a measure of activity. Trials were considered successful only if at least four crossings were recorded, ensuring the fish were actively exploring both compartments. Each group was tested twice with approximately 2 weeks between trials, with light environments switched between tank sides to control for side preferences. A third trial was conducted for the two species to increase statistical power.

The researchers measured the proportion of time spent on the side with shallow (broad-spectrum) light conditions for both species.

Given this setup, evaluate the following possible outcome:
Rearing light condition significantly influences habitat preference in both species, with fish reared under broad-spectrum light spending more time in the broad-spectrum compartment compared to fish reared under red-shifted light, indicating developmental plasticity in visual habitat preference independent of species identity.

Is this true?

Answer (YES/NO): NO